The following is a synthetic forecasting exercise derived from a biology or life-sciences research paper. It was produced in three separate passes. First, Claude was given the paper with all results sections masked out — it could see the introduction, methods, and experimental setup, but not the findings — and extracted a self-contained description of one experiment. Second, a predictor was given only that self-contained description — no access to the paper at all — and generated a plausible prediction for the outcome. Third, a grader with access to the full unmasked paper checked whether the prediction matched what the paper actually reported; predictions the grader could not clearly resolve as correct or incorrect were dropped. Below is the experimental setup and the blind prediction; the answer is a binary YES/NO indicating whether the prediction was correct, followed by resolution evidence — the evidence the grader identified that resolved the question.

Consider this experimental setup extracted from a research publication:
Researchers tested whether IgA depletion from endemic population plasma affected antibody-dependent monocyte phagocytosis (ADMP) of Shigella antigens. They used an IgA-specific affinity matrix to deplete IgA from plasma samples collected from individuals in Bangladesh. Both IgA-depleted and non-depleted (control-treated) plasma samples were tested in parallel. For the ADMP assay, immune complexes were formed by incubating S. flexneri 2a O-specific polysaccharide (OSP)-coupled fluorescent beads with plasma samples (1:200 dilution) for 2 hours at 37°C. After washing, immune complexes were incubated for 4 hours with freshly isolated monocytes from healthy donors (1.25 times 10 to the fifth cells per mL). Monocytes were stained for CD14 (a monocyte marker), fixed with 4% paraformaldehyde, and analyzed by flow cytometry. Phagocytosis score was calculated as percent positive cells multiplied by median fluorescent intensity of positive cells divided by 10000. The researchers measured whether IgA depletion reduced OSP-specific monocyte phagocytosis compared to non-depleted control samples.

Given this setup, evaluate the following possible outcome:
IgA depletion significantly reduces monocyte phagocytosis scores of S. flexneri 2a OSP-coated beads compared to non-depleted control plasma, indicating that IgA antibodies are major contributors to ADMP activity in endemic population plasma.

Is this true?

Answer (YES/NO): YES